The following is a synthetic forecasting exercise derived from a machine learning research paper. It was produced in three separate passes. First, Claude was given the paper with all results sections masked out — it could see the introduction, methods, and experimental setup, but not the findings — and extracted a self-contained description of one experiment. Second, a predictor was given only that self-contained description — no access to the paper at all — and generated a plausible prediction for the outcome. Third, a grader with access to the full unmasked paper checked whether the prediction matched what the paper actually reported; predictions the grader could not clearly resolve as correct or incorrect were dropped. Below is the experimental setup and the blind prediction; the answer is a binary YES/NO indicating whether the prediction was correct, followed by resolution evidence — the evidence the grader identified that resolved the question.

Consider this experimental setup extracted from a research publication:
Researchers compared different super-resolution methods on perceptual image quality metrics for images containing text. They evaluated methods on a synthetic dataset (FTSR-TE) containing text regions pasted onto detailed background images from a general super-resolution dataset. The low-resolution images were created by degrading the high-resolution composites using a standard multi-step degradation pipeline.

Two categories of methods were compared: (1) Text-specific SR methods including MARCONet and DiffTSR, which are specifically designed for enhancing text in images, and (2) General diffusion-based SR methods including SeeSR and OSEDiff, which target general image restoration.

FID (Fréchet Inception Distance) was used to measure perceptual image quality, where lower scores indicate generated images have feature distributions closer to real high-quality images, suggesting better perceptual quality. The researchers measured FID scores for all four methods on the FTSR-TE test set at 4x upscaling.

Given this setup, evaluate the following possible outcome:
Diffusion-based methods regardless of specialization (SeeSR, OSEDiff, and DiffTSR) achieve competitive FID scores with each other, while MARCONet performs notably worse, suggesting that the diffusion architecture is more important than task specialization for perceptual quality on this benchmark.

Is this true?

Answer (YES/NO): NO